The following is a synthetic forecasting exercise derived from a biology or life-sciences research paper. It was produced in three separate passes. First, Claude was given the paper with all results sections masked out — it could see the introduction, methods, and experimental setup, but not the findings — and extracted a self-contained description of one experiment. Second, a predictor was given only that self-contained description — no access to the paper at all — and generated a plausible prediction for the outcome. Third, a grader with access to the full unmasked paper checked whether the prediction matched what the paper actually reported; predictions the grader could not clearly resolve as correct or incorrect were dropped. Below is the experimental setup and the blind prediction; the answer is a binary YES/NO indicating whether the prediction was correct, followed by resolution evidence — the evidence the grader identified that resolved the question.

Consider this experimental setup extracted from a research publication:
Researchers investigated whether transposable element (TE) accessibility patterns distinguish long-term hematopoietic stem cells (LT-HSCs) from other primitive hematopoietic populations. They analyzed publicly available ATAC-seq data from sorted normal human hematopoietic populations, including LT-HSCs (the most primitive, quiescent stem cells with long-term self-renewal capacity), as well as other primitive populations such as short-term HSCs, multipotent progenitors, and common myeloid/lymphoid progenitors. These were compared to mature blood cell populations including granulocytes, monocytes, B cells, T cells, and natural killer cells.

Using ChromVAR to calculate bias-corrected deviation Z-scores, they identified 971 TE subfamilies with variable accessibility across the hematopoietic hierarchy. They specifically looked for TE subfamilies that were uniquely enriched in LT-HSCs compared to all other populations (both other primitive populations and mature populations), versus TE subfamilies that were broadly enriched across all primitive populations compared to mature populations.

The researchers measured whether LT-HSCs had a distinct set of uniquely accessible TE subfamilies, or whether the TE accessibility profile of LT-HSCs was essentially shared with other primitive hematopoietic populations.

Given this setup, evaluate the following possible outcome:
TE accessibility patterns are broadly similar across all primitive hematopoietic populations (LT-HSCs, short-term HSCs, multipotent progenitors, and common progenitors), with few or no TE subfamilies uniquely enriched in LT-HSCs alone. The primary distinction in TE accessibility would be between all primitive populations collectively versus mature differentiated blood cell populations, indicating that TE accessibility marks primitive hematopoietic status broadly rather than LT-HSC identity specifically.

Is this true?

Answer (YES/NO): YES